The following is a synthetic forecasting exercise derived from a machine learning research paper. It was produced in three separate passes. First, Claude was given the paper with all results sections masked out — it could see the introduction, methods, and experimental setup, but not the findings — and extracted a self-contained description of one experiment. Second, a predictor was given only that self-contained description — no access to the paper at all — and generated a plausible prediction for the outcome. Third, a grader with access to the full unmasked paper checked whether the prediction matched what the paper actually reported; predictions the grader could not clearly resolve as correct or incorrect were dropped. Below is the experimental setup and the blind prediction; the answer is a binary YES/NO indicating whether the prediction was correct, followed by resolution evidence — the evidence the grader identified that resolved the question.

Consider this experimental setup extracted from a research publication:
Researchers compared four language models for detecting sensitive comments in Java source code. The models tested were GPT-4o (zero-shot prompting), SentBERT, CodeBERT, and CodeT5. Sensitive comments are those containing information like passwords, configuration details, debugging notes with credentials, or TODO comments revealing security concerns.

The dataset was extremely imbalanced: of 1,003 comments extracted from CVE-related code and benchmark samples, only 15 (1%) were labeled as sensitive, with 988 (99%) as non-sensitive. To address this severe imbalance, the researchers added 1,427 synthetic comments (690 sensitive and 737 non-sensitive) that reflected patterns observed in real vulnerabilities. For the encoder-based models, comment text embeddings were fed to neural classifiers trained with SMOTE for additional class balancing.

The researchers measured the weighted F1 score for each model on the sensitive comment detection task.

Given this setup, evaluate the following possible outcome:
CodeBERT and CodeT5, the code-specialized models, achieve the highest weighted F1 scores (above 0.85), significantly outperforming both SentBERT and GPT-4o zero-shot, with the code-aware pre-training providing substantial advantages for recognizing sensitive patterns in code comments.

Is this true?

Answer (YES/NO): NO